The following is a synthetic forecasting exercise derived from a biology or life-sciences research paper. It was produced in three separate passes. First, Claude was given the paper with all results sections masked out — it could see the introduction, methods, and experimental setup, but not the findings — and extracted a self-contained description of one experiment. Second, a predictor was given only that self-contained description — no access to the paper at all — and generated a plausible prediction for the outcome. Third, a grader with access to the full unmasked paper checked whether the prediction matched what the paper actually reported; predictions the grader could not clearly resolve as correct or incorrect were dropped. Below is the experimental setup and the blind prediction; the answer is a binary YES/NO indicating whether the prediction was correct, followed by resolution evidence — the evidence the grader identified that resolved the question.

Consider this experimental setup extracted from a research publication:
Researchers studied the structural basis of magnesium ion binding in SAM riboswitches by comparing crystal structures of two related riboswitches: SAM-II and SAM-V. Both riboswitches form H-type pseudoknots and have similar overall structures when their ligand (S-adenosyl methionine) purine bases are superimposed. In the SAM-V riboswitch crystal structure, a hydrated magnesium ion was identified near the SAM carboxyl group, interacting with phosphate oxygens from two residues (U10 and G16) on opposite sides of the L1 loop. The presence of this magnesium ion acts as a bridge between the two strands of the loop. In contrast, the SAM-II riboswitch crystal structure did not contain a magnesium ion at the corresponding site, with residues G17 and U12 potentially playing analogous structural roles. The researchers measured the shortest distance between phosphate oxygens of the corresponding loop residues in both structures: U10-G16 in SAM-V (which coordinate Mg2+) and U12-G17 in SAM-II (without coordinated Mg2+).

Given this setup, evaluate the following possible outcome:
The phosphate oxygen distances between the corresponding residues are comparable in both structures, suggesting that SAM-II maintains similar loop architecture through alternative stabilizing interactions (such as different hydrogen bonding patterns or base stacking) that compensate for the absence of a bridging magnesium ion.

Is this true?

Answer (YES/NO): NO